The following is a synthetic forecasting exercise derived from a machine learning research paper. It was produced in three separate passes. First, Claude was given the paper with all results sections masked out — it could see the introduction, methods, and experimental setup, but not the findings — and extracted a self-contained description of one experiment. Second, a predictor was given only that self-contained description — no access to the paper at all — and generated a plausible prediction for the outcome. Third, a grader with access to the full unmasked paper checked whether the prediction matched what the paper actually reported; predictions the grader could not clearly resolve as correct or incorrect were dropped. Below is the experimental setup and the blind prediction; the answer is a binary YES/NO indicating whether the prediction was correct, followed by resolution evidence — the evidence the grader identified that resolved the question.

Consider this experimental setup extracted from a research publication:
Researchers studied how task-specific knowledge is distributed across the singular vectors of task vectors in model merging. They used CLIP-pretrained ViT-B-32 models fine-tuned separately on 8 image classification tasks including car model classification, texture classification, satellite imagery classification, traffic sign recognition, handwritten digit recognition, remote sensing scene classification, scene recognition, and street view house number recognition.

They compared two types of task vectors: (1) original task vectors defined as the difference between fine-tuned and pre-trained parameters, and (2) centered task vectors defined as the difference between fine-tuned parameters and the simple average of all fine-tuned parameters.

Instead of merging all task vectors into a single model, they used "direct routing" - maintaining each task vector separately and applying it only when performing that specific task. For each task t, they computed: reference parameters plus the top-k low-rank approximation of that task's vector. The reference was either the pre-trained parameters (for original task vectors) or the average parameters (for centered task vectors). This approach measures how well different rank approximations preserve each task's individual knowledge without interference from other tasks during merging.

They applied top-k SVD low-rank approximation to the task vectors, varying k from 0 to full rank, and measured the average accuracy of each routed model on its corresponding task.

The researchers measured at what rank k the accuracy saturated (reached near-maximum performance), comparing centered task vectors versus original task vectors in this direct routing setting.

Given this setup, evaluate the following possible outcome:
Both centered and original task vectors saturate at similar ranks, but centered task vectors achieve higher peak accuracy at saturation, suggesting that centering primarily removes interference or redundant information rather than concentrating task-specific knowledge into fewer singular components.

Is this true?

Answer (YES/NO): NO